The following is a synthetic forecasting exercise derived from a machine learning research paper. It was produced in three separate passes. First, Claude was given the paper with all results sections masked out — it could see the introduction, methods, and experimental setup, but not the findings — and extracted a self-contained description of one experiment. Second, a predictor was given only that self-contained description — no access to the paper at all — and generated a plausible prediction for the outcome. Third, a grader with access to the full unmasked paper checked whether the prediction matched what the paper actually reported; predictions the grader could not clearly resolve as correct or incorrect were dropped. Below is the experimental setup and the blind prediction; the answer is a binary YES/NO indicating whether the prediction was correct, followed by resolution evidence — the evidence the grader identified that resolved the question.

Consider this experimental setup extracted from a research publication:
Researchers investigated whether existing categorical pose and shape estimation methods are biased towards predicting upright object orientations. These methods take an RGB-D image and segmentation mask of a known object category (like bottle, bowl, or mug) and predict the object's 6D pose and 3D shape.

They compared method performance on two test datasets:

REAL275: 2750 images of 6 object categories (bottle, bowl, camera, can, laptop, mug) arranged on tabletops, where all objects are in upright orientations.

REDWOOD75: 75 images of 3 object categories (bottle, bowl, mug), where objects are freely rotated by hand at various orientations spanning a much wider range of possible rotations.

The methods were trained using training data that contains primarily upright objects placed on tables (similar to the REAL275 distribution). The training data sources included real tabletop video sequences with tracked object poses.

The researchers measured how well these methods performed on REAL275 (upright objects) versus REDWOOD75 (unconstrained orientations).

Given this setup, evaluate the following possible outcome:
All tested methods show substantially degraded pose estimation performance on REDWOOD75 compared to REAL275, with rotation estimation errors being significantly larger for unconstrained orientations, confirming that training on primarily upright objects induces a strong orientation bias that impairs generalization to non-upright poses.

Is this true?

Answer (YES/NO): NO